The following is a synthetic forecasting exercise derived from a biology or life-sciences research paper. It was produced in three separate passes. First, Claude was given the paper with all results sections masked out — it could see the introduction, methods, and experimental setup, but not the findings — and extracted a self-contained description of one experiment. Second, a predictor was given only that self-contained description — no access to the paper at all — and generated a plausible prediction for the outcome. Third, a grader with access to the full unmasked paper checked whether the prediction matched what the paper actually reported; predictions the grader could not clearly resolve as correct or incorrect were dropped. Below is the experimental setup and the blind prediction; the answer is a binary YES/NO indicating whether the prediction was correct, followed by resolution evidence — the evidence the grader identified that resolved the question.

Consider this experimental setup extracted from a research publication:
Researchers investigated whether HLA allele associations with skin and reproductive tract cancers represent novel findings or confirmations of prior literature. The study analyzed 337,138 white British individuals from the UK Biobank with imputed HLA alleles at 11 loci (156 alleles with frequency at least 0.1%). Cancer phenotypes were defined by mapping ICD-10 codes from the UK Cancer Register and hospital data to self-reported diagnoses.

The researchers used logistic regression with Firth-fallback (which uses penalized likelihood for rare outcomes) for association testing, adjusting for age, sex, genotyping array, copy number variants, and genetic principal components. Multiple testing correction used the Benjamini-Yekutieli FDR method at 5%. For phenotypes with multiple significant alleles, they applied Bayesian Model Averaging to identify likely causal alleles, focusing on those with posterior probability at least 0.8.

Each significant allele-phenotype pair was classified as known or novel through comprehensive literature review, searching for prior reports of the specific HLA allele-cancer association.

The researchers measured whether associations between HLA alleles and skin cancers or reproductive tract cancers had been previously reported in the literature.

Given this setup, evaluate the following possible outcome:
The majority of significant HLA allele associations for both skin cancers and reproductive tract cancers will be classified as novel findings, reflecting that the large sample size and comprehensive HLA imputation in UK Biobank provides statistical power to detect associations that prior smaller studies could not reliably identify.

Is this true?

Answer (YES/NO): NO